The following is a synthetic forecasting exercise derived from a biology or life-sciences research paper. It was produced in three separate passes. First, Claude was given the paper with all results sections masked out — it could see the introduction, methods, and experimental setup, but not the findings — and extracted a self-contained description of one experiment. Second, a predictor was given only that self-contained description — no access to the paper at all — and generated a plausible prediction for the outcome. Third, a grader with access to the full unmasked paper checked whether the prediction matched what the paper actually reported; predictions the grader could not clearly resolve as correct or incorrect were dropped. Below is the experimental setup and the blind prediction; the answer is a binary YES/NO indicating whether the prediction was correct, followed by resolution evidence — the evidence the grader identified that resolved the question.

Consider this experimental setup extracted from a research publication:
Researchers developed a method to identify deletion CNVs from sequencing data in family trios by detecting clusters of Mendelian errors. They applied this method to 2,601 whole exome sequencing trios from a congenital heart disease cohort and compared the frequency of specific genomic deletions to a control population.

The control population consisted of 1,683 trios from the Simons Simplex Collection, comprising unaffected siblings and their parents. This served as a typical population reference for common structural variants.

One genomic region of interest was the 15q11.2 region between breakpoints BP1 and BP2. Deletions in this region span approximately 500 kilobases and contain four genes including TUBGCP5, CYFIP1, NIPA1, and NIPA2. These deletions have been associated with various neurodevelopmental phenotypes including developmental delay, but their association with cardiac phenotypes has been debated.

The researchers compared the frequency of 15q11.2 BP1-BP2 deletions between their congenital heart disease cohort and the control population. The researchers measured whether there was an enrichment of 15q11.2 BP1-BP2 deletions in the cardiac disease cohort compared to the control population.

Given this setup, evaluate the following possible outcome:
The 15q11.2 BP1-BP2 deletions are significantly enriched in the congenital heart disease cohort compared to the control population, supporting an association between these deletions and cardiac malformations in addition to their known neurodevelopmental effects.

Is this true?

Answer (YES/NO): YES